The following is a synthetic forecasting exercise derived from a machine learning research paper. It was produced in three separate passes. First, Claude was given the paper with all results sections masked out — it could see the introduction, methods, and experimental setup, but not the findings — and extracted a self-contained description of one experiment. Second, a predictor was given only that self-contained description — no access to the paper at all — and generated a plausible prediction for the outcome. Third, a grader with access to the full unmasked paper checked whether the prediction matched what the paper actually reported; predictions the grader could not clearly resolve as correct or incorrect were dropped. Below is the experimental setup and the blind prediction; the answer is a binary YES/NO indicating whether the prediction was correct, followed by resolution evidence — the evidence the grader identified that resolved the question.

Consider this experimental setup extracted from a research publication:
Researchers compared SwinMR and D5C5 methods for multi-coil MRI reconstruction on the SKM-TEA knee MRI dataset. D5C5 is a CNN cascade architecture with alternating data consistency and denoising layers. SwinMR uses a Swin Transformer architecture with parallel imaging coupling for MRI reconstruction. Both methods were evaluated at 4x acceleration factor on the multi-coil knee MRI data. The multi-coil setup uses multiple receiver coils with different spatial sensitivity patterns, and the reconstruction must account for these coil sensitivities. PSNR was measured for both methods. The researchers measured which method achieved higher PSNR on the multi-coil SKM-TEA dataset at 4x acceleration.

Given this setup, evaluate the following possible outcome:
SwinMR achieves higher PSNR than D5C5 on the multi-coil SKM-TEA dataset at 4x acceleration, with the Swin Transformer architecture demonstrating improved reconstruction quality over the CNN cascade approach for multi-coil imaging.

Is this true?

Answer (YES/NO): NO